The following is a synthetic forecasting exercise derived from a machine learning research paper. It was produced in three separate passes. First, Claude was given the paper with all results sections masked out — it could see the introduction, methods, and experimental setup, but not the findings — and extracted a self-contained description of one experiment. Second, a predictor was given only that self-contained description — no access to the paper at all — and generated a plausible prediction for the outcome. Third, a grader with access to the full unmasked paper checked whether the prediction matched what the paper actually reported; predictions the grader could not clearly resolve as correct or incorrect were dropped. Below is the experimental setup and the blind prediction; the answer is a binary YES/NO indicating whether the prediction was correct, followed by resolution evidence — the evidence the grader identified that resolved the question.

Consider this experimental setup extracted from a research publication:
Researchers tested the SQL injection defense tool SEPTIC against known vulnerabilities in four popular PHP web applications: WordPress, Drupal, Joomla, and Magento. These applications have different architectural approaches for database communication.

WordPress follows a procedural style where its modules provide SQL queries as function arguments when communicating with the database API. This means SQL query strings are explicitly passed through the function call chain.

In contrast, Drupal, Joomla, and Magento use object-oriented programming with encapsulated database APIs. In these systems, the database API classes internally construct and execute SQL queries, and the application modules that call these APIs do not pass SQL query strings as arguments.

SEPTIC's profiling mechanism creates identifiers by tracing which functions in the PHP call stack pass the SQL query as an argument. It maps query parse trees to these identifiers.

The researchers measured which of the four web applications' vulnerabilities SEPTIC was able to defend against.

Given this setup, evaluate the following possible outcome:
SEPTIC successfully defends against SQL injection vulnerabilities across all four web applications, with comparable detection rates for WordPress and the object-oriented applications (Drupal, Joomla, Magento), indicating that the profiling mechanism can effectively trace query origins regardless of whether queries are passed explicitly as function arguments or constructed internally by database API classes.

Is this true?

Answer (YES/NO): NO